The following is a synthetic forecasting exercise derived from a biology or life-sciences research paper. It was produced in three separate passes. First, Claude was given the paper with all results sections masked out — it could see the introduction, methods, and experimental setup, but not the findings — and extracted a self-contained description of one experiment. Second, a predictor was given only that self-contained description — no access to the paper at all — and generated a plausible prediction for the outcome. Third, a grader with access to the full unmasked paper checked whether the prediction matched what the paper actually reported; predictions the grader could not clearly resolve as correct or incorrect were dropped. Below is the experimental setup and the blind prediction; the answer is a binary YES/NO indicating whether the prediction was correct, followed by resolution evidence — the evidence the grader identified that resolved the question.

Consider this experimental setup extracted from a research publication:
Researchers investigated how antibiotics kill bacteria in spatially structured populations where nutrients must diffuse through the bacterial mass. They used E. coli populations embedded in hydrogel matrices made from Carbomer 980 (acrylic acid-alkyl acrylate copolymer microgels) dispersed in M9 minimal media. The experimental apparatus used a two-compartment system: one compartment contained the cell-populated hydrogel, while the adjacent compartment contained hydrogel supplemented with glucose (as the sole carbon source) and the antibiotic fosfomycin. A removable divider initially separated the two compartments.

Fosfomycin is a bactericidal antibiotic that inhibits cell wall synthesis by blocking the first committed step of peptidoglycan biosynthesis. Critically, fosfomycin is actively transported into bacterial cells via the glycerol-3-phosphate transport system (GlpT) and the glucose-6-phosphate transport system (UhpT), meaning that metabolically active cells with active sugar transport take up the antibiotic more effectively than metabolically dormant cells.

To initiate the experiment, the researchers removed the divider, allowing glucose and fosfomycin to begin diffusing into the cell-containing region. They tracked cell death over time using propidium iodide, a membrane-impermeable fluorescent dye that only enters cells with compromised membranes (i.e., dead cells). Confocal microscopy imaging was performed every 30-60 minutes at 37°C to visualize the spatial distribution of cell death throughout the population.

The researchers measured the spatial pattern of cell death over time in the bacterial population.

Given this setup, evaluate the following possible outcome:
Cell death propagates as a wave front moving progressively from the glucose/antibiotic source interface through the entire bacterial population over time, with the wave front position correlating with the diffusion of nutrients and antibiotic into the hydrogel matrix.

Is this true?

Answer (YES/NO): NO